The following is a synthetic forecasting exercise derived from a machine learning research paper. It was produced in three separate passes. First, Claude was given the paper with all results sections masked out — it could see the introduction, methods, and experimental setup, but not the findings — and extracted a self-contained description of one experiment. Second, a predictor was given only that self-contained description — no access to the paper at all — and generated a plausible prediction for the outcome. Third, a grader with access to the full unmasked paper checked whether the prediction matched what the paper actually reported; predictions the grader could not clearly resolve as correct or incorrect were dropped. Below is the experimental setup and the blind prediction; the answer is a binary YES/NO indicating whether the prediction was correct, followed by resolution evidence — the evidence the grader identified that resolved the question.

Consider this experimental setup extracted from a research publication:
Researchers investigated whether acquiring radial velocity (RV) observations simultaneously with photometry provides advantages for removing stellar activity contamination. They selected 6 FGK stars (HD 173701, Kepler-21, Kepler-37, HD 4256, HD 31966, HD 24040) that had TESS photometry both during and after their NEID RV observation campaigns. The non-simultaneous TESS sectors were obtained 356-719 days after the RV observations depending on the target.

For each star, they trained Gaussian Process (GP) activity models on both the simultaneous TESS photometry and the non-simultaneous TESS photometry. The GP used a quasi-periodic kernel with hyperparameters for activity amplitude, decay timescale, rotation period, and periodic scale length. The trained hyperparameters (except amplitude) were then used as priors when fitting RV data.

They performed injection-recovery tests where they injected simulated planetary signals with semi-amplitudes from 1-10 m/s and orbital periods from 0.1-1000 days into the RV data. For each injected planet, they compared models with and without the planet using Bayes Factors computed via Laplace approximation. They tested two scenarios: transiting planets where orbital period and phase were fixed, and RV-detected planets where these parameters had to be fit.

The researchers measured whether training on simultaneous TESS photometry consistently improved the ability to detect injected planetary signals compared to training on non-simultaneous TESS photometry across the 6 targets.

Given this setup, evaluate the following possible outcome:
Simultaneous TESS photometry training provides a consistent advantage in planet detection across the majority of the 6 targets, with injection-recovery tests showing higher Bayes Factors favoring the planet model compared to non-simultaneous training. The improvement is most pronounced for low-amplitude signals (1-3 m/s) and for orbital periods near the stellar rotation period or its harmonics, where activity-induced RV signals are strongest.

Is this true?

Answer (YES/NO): NO